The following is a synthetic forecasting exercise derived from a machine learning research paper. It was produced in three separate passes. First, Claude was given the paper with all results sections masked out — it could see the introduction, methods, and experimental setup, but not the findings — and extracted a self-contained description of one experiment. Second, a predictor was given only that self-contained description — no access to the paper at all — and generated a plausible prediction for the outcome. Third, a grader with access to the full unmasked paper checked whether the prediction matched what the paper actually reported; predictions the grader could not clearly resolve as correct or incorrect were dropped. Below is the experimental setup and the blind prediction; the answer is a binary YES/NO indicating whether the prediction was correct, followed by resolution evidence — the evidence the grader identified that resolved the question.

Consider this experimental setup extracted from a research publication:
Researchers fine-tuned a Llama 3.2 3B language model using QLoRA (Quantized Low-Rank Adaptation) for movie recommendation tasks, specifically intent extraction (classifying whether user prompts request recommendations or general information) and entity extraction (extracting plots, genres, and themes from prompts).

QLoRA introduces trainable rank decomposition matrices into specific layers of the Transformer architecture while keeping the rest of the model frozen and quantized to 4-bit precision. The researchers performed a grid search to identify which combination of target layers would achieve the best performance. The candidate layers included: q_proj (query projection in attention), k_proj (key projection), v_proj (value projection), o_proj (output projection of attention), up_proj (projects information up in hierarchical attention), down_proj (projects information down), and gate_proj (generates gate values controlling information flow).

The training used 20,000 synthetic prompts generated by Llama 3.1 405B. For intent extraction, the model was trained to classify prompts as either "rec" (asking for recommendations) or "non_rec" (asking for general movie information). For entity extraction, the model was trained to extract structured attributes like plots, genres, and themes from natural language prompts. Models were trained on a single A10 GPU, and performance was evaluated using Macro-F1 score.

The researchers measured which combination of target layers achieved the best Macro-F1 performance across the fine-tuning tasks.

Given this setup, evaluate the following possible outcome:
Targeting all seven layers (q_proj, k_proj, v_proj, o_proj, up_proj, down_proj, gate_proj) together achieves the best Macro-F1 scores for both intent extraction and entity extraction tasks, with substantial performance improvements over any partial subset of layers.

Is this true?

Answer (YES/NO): NO